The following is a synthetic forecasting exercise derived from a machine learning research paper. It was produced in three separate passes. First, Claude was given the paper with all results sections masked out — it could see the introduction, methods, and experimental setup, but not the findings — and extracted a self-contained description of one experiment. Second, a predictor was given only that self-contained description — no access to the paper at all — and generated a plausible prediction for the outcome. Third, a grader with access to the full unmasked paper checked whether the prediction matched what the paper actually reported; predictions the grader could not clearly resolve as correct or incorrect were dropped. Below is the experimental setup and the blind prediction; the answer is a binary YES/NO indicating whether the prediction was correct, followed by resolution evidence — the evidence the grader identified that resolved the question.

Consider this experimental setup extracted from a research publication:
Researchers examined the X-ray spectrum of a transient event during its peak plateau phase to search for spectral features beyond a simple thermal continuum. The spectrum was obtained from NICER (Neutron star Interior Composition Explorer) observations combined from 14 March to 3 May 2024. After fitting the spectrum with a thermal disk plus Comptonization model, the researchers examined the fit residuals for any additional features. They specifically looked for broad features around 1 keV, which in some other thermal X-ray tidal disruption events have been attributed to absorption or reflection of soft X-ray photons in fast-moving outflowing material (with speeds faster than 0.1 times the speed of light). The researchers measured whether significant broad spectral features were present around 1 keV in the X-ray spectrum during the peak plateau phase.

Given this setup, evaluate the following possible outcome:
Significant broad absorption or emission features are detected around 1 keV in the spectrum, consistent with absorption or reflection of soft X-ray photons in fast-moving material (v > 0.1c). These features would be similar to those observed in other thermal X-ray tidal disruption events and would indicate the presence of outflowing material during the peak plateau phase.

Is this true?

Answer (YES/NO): YES